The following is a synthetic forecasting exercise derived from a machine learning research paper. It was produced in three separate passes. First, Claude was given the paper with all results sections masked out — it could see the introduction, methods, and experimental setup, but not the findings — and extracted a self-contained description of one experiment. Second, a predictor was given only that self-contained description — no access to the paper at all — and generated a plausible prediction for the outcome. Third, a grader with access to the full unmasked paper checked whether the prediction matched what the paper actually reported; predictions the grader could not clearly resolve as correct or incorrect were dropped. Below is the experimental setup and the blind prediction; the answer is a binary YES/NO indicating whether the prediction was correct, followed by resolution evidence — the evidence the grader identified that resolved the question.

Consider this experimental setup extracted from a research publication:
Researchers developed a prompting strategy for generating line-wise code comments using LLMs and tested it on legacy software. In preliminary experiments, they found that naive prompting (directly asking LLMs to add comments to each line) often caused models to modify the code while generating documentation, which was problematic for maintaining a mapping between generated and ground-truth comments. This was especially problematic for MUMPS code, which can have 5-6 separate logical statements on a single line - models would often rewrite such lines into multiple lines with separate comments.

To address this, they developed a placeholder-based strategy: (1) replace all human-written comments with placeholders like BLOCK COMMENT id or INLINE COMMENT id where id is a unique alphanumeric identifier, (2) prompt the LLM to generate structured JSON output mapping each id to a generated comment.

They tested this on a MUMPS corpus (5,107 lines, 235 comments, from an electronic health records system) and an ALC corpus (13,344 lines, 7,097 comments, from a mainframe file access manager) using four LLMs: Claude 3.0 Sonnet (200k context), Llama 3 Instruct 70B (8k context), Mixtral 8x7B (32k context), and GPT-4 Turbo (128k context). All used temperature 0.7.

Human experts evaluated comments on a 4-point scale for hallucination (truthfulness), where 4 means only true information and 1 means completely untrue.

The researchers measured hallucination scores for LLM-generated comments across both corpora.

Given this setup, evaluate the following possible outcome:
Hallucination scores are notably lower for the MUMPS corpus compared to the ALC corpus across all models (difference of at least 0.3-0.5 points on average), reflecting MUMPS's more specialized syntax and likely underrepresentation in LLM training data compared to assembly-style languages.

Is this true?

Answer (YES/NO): NO